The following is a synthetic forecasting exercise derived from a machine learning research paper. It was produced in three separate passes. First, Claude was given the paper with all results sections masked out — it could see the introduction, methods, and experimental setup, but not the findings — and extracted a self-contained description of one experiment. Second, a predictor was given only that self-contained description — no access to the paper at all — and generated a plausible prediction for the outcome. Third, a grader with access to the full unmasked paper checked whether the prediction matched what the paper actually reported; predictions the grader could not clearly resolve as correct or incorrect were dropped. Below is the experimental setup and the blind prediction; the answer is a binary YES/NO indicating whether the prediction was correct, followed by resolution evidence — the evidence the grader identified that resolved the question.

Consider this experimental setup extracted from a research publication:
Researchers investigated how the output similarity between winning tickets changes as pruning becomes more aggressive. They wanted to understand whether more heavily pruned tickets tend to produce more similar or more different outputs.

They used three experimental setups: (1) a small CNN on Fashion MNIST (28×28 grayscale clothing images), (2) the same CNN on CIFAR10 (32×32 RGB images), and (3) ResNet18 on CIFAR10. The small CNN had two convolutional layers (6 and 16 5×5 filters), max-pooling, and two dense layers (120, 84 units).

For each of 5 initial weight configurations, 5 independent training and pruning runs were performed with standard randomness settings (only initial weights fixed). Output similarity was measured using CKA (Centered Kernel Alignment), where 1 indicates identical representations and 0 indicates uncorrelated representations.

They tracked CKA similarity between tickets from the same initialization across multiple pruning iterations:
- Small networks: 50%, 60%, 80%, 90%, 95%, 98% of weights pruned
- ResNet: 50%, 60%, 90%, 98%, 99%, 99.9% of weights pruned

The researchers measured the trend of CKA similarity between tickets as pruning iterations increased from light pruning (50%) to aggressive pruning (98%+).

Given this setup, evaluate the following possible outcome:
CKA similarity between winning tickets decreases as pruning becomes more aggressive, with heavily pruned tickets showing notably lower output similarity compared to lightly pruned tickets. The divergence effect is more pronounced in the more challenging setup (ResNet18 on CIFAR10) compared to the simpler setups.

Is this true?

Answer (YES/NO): NO